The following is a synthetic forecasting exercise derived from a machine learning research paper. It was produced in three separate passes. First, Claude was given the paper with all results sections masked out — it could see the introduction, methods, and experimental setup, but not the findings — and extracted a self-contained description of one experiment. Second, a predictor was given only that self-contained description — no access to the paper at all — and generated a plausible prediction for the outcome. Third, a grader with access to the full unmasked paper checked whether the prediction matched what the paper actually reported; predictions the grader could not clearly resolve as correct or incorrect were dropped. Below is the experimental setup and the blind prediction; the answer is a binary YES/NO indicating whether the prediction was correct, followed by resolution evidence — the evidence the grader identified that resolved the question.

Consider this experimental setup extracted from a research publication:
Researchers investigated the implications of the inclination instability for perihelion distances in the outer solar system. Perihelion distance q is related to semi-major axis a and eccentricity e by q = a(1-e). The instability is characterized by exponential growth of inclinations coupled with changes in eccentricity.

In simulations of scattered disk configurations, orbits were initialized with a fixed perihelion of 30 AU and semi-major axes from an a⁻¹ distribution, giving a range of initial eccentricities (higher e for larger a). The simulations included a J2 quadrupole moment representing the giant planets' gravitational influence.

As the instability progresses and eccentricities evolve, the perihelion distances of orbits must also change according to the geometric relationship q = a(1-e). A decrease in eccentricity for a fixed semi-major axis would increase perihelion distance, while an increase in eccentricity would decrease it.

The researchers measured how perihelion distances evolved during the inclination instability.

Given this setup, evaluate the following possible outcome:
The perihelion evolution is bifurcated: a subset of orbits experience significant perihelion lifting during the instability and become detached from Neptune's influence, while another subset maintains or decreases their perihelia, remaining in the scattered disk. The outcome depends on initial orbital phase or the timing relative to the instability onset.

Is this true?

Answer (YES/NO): NO